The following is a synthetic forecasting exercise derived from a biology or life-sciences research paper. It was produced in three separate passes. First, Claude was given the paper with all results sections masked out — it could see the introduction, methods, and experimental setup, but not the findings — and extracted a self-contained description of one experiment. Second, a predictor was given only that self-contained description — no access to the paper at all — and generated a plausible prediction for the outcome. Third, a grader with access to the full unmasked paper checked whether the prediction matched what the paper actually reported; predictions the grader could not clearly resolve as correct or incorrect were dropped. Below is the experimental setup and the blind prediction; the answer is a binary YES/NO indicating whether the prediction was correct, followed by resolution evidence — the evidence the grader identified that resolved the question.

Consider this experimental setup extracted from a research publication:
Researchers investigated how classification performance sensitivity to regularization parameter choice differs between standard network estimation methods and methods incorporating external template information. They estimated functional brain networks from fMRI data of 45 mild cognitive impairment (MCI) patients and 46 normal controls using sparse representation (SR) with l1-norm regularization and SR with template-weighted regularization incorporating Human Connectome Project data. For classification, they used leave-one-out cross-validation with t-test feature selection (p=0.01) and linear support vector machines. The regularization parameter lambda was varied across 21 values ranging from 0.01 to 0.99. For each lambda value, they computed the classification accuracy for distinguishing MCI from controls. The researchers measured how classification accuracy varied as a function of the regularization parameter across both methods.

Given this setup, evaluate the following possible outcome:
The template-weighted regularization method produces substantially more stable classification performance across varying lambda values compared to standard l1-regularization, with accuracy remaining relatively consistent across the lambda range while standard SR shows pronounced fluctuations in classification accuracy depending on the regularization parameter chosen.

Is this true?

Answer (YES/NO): YES